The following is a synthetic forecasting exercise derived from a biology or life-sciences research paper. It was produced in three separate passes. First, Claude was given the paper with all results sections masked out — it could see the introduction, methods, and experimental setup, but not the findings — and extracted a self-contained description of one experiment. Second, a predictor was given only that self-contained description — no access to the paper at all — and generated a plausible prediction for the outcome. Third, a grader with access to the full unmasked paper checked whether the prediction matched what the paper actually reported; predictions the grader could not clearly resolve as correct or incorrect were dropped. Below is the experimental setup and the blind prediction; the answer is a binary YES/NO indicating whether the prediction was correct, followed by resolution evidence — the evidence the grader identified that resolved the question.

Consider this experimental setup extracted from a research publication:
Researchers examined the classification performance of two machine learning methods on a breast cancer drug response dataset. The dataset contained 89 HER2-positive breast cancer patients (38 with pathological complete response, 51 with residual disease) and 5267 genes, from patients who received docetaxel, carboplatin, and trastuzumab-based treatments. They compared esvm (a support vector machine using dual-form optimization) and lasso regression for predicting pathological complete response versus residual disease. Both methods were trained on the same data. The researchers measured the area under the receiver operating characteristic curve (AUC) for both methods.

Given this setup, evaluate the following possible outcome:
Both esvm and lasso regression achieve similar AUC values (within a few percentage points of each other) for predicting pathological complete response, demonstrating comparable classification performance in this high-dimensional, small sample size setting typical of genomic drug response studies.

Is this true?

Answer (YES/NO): YES